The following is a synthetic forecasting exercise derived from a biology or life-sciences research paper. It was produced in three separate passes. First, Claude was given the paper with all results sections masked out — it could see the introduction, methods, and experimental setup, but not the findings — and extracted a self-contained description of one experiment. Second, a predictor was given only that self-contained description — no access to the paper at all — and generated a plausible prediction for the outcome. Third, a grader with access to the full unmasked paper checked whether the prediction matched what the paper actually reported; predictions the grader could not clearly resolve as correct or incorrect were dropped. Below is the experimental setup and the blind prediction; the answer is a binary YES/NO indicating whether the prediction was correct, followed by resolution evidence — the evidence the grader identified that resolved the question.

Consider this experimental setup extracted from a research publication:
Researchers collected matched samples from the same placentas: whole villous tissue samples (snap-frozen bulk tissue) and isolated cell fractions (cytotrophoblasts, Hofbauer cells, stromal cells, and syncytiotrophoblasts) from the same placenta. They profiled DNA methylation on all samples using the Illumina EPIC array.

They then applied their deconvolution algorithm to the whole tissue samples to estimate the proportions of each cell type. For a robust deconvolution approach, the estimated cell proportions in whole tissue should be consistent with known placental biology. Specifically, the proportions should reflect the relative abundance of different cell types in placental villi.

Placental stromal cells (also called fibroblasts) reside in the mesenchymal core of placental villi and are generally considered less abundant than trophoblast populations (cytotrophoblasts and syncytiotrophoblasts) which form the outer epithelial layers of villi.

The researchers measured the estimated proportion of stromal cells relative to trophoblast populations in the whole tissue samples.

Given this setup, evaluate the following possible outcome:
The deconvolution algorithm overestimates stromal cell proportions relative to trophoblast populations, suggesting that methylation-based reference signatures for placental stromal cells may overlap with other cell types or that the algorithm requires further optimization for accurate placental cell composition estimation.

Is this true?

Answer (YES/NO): NO